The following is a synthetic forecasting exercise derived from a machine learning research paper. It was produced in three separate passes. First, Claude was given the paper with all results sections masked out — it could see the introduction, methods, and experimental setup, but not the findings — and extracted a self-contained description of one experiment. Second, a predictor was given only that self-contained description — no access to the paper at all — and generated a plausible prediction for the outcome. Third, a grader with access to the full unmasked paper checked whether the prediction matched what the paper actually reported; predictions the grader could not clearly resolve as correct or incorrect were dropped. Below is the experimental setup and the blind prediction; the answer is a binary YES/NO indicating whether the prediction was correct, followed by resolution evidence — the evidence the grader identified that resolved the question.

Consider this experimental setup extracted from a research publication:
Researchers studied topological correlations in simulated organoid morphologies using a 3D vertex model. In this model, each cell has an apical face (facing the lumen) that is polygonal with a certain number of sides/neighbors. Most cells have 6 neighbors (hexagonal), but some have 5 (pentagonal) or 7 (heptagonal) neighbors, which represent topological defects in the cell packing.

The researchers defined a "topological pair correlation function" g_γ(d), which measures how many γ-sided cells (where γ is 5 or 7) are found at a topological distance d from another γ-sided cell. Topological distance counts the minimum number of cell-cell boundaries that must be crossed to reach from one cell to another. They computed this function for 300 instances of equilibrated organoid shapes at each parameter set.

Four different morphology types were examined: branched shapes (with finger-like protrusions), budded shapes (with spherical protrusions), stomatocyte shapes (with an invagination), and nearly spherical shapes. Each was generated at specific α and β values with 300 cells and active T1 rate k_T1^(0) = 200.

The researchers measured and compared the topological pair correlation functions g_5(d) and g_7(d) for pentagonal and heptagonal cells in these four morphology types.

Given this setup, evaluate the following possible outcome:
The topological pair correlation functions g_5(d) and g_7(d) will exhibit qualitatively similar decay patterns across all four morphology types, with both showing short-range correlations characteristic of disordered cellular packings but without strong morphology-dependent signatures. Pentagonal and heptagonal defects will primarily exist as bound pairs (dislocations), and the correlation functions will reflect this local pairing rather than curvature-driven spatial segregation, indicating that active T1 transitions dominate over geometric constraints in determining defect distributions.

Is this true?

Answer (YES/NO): NO